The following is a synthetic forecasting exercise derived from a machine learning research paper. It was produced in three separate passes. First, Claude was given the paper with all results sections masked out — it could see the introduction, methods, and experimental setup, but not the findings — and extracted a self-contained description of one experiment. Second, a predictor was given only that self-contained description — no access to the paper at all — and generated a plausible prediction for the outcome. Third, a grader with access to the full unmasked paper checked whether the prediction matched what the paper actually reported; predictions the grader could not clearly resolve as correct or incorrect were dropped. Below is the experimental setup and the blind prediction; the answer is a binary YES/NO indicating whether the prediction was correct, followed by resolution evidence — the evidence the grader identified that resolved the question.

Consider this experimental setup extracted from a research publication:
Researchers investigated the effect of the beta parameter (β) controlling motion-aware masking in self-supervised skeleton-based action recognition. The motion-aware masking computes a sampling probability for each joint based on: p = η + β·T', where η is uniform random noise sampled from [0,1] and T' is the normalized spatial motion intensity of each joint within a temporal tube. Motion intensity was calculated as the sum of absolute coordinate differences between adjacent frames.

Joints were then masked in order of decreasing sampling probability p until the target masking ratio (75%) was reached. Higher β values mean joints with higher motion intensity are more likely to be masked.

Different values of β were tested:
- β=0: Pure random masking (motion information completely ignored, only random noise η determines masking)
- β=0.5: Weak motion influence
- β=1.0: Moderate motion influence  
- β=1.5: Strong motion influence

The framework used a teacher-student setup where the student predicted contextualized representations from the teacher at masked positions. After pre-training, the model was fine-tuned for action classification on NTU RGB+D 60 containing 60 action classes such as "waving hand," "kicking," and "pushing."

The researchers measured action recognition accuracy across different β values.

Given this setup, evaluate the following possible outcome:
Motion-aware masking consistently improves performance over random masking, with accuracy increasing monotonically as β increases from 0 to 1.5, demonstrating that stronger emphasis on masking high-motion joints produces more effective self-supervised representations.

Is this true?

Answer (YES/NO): NO